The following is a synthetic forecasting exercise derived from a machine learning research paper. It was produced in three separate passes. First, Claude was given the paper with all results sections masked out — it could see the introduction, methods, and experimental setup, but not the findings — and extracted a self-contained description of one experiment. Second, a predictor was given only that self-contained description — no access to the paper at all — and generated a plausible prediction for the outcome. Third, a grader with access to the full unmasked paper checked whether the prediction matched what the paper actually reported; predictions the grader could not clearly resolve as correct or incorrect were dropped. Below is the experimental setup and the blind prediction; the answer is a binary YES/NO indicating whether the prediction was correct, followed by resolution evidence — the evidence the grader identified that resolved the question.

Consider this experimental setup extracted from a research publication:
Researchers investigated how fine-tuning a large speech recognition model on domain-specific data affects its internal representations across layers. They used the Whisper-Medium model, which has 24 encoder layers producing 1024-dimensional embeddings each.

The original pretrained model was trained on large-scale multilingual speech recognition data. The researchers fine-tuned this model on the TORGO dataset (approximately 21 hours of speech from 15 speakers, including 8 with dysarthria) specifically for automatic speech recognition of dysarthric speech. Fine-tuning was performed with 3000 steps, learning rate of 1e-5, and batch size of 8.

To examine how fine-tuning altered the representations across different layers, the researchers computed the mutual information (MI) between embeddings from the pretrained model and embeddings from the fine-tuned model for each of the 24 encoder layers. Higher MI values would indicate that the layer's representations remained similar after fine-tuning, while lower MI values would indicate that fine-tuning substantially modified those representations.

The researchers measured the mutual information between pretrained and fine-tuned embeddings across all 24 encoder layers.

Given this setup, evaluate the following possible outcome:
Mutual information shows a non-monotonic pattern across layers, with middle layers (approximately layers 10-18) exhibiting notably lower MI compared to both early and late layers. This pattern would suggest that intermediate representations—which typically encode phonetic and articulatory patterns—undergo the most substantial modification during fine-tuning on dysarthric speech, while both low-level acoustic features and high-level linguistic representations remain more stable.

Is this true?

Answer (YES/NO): NO